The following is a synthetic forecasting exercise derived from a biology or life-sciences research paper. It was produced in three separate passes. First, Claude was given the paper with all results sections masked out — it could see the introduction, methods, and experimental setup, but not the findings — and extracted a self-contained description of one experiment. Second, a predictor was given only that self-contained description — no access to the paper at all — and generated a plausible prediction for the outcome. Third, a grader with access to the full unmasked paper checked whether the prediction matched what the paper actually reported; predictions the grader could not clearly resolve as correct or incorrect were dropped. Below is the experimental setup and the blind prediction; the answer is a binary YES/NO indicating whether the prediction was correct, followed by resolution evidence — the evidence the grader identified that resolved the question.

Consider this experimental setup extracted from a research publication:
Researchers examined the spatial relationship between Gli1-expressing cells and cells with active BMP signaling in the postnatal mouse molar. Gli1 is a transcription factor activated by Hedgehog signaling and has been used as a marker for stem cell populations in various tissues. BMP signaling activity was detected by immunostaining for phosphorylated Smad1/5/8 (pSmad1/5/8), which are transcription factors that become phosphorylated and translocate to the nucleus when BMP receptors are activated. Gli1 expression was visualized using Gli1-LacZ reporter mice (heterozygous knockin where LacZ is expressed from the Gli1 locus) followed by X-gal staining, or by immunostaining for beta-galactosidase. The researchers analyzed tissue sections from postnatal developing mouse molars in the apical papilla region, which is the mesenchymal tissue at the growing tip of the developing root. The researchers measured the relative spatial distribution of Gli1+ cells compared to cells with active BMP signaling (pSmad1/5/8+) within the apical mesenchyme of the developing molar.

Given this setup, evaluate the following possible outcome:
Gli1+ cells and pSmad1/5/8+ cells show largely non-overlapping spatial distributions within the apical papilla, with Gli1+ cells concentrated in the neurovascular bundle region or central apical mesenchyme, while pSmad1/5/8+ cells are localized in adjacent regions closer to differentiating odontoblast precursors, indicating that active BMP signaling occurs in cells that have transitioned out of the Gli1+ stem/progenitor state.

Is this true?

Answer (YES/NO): YES